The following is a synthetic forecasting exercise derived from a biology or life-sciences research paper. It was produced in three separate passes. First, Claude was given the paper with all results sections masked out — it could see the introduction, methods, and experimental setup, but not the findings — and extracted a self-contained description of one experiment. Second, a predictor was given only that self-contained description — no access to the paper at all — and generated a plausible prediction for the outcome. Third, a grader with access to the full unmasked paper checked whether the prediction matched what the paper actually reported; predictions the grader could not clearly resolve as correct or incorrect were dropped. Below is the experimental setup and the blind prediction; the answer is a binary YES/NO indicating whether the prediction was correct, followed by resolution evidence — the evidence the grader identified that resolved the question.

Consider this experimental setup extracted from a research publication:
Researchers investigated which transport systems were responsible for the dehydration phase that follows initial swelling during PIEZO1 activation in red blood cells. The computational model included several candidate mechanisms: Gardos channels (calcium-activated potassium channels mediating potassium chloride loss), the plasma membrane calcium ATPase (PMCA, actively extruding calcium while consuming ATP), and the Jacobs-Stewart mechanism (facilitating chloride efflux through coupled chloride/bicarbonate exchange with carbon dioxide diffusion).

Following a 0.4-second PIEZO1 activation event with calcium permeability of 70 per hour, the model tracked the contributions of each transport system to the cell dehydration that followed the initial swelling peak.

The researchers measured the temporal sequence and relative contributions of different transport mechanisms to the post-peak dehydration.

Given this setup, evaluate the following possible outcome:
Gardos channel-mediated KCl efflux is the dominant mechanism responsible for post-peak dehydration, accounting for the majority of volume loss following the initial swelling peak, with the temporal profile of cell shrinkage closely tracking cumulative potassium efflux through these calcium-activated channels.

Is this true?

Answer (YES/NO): NO